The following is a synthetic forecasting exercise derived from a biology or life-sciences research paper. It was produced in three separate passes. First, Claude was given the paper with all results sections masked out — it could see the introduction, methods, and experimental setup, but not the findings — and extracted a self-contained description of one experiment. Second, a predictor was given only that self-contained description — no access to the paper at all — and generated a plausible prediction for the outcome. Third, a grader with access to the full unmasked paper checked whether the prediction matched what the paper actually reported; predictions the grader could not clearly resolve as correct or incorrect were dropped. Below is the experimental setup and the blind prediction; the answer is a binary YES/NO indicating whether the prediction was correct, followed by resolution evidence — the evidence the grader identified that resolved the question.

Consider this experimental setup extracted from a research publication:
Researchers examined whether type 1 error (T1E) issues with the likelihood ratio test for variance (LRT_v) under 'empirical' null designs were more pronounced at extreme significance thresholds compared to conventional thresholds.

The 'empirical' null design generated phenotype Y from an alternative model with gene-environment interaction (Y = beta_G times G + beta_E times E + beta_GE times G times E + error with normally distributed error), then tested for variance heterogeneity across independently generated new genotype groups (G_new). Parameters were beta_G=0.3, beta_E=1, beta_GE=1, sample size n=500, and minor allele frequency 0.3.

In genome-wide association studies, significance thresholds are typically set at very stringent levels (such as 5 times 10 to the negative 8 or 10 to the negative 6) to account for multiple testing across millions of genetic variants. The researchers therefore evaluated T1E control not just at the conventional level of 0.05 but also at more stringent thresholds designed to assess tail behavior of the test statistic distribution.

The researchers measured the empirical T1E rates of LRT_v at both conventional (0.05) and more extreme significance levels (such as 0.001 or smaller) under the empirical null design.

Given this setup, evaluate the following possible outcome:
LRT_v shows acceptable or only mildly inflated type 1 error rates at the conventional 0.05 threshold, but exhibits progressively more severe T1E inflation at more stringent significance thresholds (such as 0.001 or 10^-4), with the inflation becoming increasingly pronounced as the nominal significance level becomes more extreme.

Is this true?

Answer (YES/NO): YES